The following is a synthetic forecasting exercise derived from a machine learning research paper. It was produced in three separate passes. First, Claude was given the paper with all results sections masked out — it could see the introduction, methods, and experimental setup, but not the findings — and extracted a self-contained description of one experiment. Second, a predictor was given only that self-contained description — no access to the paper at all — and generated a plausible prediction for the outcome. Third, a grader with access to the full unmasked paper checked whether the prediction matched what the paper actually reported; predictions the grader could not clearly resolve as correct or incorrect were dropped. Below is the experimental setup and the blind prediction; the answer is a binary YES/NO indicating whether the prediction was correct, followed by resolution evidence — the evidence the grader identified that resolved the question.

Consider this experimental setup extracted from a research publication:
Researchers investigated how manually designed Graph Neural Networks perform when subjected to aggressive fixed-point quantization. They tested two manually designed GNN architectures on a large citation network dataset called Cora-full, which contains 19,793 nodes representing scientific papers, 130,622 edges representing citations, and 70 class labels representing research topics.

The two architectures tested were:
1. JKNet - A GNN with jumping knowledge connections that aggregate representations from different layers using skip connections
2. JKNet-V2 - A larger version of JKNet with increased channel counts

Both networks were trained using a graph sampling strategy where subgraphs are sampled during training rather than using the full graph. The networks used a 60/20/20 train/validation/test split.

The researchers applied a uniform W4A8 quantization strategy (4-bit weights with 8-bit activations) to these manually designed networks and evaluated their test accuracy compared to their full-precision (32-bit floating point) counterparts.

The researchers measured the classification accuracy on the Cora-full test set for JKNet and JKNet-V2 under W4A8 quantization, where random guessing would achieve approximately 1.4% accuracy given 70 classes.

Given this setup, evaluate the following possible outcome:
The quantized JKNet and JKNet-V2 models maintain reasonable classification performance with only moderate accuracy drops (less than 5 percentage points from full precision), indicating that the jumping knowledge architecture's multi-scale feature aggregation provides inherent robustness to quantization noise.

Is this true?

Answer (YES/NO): NO